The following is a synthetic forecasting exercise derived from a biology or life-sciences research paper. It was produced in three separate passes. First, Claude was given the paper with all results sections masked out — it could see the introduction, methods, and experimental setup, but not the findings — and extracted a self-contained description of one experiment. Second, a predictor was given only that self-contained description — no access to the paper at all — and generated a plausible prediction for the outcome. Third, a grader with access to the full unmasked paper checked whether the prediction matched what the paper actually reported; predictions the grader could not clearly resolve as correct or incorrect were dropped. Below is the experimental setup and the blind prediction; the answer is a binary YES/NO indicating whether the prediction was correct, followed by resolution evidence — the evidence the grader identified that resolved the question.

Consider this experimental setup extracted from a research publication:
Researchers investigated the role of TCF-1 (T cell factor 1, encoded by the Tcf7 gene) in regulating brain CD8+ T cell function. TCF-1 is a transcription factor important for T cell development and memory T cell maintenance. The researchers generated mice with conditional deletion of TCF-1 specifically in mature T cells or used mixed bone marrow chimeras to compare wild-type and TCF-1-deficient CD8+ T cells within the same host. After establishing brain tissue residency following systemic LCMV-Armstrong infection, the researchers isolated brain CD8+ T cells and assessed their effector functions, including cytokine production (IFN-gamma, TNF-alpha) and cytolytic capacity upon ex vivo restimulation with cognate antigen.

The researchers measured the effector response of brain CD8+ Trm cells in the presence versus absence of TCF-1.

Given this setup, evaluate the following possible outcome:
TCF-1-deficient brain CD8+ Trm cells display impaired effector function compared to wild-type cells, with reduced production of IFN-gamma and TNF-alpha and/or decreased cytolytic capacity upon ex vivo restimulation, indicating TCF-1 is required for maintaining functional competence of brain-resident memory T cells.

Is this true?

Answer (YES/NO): NO